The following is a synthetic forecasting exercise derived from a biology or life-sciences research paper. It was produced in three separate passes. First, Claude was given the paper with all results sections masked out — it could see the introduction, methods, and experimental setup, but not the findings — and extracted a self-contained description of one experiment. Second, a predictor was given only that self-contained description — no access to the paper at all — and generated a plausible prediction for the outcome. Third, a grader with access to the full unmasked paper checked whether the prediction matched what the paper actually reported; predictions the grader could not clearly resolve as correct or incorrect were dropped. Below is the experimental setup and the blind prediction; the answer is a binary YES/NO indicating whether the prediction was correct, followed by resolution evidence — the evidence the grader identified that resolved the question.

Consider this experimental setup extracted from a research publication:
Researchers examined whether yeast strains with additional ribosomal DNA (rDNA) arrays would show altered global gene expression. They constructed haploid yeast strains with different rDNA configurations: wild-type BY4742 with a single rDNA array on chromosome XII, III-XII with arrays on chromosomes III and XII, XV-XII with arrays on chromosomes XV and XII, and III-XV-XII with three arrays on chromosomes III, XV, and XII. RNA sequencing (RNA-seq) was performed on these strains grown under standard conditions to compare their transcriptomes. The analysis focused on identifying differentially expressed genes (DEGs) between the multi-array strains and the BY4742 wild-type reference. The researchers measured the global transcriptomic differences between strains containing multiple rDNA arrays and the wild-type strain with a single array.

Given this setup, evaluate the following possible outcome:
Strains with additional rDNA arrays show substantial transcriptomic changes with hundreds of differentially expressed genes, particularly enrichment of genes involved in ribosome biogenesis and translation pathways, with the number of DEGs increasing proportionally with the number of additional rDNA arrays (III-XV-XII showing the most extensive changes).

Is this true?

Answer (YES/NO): NO